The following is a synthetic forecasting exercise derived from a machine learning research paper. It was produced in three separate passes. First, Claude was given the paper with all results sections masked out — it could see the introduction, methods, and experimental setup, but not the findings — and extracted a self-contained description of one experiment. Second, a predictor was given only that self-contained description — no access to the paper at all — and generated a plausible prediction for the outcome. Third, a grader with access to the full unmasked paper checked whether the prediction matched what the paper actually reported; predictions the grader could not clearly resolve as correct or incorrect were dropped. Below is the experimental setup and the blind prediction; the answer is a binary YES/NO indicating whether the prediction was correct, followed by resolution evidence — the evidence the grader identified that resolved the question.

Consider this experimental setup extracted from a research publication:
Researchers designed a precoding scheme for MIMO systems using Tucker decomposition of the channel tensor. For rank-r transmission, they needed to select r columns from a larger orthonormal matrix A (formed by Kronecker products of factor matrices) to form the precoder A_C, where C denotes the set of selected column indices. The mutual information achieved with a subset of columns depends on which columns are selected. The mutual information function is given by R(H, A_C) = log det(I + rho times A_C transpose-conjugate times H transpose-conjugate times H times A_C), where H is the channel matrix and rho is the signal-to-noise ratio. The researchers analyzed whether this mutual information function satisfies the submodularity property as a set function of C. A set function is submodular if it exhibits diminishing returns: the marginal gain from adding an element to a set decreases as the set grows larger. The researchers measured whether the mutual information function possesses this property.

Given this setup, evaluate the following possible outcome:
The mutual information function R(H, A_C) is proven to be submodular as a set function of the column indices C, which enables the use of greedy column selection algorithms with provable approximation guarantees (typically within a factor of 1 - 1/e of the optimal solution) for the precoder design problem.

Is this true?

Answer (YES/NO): YES